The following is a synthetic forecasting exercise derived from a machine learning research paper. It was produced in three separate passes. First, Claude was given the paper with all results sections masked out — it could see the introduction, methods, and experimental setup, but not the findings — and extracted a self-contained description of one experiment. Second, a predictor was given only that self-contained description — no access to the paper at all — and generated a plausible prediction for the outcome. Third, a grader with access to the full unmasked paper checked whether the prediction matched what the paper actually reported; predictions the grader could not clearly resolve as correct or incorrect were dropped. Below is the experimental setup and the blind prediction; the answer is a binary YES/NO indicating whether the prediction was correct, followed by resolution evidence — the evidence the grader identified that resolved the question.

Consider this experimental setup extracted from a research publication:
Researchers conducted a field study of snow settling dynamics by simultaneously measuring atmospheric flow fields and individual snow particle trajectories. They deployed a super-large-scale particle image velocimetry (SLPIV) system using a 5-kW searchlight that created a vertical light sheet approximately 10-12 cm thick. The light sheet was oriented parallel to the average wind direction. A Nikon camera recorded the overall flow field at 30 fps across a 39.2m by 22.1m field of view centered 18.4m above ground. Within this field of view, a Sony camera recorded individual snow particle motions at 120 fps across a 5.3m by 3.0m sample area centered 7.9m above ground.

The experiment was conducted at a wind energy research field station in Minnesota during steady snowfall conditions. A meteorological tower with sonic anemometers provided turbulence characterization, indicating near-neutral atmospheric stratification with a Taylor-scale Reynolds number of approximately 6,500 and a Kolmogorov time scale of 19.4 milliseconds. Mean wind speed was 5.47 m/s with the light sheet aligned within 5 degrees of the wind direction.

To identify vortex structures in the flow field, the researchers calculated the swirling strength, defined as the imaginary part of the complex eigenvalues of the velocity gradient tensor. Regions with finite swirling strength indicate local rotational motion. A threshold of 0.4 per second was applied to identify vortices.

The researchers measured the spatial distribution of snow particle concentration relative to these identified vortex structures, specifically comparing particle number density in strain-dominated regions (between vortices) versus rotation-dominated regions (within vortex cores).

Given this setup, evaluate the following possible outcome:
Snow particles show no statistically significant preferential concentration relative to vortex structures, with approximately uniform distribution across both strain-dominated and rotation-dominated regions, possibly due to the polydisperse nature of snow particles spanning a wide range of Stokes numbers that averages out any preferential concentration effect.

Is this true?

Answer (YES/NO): NO